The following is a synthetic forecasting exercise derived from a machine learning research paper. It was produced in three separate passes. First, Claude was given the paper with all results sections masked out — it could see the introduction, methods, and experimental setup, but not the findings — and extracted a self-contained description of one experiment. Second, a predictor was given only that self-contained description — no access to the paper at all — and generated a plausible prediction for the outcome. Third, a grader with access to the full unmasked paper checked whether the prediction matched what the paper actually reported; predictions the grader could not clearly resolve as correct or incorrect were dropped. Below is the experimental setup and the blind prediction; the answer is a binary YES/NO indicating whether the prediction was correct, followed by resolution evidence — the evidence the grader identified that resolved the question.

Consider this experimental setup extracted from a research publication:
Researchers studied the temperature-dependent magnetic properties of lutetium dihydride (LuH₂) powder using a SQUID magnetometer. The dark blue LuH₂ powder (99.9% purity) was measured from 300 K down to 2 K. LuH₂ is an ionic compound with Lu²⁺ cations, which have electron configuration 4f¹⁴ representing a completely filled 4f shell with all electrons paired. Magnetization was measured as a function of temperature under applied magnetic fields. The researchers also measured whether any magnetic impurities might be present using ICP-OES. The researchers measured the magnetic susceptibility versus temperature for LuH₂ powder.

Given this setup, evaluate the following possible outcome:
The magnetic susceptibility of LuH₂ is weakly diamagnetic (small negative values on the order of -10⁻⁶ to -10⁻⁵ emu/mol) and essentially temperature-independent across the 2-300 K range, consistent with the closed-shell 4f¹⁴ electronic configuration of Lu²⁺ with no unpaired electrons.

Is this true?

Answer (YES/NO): NO